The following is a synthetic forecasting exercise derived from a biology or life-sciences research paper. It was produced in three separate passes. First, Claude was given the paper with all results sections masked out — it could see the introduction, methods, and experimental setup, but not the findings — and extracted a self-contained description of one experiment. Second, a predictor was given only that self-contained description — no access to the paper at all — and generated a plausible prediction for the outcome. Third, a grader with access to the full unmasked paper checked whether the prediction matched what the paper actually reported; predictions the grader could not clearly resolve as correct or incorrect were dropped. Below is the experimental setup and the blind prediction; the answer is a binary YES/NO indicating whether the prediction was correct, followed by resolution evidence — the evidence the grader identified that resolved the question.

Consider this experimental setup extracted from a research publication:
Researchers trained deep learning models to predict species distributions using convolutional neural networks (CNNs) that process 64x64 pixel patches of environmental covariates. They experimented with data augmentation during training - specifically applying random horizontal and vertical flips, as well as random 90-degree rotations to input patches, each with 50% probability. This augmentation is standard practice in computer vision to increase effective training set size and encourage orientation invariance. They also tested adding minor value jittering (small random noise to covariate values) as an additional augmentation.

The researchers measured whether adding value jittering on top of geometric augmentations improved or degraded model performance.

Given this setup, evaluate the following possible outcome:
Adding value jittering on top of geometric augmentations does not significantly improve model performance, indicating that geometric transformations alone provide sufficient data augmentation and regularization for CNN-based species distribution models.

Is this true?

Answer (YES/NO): NO